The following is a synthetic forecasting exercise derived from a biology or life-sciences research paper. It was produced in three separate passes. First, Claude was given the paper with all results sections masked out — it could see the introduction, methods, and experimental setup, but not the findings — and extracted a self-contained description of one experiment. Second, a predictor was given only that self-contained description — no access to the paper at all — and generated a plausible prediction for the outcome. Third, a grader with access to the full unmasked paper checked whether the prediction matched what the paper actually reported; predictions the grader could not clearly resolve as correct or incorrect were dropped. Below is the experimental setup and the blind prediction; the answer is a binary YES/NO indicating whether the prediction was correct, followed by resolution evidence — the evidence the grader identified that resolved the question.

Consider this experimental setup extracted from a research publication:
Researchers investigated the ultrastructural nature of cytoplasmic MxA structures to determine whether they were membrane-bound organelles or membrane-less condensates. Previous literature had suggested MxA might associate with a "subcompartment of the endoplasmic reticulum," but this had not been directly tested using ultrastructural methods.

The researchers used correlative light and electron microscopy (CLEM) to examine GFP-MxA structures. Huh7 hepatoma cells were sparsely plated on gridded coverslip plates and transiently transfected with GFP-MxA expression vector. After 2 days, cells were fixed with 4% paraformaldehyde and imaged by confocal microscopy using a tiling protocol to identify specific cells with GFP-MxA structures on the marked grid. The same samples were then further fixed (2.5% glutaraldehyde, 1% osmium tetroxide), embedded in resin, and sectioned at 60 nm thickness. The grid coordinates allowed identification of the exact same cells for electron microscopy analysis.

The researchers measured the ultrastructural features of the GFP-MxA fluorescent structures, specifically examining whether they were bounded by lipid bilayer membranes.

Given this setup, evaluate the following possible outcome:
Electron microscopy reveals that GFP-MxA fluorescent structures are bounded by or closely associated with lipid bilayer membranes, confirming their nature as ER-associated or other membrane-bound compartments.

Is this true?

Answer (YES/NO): NO